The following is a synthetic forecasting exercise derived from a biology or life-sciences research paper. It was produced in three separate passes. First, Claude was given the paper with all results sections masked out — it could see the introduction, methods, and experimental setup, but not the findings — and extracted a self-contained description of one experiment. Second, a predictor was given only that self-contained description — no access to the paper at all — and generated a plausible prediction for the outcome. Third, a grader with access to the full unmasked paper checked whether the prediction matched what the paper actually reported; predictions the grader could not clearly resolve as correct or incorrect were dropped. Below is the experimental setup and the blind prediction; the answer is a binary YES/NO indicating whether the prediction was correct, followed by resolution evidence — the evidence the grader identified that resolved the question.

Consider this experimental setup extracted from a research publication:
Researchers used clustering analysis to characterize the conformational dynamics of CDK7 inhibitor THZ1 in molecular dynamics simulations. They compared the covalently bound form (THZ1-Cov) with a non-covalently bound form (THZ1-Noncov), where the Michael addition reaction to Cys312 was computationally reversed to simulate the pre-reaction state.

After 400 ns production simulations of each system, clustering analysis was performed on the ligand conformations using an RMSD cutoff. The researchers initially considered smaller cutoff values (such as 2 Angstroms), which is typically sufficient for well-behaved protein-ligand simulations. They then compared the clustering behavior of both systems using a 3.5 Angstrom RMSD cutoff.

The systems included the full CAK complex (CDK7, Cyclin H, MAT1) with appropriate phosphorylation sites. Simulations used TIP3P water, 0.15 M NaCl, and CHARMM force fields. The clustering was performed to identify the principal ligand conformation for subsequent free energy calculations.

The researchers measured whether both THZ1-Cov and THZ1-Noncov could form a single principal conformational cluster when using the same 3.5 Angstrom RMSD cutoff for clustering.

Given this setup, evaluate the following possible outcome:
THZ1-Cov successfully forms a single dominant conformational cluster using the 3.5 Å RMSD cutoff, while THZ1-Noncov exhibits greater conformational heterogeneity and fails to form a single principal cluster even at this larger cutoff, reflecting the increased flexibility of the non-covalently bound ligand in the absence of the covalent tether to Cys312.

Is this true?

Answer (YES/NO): NO